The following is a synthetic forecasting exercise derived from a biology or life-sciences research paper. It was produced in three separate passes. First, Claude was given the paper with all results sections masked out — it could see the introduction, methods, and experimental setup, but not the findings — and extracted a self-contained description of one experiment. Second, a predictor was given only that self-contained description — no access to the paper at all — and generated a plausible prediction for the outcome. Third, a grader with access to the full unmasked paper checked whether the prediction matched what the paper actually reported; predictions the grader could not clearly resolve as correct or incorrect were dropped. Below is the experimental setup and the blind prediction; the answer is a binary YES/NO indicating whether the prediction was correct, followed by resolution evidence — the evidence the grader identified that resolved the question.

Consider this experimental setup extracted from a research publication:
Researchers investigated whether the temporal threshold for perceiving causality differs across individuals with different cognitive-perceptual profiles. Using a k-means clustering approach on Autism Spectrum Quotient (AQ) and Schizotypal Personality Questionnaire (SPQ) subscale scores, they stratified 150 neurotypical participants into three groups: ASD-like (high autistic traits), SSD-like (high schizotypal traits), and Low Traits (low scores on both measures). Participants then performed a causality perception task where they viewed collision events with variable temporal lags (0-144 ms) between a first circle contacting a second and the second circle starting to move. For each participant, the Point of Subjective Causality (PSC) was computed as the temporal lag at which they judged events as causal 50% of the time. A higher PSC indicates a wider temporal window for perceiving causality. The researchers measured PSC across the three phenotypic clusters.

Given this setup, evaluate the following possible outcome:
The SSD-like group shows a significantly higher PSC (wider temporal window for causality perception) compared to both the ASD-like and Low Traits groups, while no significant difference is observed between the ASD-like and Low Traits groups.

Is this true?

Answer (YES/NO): YES